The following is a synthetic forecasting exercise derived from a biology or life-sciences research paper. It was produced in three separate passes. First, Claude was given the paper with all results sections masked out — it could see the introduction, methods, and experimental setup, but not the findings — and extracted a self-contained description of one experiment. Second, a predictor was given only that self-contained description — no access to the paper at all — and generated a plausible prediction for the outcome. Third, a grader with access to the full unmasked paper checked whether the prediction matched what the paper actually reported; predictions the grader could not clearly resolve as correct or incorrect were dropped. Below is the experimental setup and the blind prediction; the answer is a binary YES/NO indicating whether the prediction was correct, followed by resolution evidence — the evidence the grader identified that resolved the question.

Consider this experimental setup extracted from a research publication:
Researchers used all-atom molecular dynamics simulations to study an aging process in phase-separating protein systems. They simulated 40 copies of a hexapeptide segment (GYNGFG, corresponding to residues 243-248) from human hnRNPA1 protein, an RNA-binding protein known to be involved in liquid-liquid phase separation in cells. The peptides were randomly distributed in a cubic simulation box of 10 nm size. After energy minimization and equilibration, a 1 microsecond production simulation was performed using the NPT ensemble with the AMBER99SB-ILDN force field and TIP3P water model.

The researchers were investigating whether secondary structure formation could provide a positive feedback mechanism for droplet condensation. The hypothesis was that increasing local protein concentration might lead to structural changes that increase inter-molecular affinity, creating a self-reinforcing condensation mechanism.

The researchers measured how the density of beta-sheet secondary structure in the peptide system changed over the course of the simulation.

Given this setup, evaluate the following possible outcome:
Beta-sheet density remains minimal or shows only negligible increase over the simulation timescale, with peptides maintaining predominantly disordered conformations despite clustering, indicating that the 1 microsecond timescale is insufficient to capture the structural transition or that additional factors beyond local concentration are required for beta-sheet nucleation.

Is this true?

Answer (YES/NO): NO